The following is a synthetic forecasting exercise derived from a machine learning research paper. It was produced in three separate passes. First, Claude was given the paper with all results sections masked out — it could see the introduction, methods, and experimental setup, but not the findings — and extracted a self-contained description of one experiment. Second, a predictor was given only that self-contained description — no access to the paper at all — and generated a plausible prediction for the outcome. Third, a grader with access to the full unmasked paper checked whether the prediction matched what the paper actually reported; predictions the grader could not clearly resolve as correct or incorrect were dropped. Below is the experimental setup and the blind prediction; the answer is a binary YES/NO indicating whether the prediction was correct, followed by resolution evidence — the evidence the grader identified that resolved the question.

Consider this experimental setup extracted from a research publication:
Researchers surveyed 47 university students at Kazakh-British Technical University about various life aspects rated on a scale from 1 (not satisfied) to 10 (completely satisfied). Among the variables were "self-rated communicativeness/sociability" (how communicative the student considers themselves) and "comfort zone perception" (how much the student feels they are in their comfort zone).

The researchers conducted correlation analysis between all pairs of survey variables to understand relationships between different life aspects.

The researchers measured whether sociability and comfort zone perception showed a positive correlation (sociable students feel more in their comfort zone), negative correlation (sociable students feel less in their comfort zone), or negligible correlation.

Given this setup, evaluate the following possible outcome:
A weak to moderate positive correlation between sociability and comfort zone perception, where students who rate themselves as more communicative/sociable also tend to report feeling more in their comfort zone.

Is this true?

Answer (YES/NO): YES